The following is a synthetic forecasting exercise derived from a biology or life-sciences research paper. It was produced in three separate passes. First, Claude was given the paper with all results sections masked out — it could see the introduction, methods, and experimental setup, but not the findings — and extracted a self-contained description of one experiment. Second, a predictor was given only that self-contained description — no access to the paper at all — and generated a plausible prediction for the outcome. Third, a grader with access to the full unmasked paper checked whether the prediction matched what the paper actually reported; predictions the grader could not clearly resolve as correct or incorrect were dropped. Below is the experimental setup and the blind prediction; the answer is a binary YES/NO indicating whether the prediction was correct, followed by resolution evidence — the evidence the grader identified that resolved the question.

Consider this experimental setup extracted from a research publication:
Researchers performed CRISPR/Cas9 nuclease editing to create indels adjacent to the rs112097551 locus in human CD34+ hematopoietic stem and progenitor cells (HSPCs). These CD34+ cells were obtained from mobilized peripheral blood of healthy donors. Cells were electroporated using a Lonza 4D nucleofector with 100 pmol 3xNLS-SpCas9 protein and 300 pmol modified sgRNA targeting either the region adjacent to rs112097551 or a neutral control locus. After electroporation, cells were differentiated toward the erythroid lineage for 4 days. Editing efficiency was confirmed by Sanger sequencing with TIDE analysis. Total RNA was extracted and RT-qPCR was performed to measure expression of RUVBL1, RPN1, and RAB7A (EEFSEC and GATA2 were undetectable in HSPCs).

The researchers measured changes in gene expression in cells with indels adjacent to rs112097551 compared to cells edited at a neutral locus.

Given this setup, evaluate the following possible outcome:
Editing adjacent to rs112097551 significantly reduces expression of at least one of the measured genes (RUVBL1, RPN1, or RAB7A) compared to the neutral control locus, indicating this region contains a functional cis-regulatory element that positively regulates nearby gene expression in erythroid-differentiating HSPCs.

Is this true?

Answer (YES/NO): YES